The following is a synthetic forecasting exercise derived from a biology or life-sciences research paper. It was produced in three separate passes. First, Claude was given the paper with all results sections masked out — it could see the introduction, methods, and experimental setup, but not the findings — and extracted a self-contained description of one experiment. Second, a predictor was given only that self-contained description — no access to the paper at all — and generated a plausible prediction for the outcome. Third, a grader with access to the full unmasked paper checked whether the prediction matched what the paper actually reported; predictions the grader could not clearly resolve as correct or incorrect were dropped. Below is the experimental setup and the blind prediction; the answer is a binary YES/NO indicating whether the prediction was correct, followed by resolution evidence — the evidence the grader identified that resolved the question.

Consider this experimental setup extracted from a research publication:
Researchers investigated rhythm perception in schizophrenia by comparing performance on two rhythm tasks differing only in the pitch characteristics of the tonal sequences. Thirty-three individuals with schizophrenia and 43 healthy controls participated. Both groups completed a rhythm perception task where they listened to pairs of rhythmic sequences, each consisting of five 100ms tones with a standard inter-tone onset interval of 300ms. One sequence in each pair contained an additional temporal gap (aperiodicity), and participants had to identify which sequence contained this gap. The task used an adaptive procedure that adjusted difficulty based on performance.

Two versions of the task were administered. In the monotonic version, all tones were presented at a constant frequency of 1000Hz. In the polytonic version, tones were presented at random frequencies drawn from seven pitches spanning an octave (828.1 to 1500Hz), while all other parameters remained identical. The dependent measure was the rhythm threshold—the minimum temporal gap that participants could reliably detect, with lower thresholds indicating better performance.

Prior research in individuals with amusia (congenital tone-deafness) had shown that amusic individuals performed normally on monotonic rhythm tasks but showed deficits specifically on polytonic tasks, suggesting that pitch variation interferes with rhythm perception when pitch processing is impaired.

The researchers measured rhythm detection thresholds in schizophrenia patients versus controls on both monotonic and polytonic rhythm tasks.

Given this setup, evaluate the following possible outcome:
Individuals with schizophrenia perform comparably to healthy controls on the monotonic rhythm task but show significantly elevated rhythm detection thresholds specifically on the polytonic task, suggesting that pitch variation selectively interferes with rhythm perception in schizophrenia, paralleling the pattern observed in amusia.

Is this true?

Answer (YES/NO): NO